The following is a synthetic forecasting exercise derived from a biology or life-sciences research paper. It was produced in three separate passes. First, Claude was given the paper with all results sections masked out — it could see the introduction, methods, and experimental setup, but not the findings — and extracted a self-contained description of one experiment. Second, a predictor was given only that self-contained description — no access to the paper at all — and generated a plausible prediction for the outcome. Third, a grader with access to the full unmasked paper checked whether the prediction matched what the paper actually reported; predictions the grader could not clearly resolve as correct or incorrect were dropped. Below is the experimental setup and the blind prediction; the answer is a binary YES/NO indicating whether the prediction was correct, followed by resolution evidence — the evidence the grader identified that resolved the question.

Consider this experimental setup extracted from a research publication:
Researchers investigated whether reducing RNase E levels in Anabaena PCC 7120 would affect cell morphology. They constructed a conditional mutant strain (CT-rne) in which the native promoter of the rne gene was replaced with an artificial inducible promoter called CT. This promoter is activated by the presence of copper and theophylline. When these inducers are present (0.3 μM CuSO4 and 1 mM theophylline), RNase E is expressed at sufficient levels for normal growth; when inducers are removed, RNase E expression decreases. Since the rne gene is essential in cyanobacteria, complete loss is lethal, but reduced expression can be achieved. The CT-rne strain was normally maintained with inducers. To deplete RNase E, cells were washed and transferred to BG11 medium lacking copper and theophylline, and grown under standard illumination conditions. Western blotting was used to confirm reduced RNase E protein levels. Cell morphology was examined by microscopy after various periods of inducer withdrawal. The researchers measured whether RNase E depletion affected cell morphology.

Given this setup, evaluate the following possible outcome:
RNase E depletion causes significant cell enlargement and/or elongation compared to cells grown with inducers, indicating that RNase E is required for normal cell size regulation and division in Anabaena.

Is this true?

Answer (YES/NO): YES